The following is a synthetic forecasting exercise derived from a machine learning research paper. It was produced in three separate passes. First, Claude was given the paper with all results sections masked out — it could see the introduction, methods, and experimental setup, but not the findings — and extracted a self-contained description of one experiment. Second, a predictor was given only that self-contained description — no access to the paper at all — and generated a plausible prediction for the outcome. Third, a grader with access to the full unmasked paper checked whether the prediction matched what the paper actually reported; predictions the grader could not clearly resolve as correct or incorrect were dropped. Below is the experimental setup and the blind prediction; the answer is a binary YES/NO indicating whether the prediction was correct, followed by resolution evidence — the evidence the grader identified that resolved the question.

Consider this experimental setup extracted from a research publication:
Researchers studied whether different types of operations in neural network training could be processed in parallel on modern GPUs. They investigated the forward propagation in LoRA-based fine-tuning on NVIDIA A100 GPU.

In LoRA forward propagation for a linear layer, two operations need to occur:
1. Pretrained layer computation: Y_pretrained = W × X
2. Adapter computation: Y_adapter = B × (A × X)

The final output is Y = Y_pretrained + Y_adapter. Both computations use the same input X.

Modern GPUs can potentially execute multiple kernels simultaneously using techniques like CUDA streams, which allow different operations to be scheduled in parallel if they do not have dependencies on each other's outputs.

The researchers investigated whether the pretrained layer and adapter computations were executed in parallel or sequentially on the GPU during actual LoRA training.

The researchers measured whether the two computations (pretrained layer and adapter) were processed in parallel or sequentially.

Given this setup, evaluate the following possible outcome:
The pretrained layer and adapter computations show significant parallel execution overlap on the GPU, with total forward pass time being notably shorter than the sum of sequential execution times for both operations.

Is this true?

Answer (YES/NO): NO